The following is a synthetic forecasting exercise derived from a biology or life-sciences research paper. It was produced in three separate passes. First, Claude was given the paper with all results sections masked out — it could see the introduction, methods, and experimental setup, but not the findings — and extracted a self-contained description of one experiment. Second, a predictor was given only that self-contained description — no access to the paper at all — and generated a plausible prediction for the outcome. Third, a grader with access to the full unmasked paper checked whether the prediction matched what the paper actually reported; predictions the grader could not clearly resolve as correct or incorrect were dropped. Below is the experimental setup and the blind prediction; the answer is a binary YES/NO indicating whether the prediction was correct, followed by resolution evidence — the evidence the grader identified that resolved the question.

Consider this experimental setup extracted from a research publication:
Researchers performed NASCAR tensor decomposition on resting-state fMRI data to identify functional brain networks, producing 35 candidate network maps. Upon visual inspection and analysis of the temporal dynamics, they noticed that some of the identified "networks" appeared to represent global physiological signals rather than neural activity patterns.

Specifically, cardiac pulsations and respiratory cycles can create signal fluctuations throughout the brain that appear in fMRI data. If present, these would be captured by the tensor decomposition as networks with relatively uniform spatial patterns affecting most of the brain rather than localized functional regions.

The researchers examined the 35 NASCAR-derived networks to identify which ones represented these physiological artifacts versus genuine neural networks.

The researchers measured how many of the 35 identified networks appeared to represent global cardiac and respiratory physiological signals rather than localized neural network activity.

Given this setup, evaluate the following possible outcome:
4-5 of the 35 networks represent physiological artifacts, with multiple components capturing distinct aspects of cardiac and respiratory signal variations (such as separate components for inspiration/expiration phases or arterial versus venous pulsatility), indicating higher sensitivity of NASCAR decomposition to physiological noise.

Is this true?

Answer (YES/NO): NO